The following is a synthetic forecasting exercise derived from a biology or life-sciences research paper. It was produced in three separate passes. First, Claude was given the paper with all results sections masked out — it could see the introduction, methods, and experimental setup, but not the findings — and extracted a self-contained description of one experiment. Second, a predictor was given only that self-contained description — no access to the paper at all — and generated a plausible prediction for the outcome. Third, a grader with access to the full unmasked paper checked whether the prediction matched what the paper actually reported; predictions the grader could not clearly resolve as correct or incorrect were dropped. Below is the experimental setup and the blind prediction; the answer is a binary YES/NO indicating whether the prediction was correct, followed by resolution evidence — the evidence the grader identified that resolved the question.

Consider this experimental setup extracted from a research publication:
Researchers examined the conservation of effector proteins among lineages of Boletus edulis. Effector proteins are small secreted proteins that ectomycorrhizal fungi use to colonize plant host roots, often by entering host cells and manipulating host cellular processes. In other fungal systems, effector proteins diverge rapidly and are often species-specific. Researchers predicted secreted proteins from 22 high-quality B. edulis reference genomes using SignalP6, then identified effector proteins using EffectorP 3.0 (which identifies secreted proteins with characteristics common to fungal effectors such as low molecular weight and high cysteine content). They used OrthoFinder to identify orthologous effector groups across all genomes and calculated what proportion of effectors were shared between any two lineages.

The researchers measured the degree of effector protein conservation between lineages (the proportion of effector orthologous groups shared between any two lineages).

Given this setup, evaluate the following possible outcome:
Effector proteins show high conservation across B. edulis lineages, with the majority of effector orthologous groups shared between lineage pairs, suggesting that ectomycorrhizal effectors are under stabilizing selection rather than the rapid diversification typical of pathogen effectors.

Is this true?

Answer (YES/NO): YES